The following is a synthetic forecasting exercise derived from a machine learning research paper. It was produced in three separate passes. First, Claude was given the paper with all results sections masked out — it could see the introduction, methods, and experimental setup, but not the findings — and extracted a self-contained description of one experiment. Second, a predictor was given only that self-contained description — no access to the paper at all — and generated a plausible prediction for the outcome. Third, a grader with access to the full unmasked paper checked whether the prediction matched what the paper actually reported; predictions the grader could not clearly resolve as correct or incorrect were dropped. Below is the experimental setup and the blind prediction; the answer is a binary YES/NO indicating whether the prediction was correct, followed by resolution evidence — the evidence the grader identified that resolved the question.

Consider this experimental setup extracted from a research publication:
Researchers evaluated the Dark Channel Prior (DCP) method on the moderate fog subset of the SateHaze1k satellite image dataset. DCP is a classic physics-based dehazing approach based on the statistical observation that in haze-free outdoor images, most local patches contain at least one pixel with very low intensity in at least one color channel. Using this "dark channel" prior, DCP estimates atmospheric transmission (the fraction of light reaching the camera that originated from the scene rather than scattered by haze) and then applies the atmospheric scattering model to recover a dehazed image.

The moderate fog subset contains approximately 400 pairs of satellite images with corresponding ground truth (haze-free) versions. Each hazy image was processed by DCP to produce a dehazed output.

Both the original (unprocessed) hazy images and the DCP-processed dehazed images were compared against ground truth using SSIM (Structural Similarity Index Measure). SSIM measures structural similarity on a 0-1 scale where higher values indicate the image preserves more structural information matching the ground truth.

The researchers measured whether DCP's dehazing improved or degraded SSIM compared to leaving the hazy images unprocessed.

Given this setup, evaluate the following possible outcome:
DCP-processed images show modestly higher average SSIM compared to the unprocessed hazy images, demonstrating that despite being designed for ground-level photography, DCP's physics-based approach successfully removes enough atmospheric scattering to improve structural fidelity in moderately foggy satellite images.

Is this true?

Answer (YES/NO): NO